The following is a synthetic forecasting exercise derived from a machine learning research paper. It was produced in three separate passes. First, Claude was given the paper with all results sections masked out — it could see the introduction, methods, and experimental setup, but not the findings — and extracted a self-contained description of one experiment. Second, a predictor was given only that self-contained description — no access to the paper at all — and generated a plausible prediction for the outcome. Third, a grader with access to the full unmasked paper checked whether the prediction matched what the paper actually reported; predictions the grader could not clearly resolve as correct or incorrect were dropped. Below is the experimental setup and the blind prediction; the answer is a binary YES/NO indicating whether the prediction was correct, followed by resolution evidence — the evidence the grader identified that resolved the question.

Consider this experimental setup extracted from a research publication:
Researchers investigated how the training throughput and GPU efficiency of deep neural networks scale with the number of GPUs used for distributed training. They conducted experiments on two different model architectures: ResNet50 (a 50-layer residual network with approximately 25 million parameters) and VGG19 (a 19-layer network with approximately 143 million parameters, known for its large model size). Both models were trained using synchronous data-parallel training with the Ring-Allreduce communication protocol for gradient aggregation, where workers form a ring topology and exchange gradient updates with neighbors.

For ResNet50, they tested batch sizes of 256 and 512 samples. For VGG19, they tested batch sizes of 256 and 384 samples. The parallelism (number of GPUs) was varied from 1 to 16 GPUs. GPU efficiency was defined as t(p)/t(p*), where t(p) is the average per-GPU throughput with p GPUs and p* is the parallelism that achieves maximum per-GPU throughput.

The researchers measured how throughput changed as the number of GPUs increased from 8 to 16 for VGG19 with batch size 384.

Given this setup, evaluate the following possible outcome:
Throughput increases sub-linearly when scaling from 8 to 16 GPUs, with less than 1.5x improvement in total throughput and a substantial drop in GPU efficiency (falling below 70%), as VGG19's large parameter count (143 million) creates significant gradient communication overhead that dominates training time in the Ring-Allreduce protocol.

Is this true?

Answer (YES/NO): NO